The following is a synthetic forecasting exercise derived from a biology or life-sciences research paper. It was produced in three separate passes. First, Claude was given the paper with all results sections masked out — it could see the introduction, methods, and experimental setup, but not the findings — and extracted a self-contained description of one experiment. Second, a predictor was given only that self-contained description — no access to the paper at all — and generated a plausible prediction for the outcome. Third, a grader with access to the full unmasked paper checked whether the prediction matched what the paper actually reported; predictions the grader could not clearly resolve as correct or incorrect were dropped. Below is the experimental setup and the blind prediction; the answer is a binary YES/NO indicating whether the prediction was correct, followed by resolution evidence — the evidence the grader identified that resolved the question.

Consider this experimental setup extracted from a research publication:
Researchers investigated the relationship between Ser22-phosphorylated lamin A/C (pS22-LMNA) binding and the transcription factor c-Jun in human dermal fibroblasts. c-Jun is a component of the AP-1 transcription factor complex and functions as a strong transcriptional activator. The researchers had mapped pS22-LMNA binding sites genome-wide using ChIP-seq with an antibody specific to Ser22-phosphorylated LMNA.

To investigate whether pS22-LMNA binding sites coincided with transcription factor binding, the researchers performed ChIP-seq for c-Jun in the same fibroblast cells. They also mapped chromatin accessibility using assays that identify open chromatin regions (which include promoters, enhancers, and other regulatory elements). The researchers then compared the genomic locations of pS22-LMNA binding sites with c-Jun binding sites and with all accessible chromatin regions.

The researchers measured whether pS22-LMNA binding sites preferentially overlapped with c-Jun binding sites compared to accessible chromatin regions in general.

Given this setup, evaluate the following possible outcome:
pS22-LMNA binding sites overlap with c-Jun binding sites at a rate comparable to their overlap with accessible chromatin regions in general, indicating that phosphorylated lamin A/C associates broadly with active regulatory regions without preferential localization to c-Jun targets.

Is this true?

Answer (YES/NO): NO